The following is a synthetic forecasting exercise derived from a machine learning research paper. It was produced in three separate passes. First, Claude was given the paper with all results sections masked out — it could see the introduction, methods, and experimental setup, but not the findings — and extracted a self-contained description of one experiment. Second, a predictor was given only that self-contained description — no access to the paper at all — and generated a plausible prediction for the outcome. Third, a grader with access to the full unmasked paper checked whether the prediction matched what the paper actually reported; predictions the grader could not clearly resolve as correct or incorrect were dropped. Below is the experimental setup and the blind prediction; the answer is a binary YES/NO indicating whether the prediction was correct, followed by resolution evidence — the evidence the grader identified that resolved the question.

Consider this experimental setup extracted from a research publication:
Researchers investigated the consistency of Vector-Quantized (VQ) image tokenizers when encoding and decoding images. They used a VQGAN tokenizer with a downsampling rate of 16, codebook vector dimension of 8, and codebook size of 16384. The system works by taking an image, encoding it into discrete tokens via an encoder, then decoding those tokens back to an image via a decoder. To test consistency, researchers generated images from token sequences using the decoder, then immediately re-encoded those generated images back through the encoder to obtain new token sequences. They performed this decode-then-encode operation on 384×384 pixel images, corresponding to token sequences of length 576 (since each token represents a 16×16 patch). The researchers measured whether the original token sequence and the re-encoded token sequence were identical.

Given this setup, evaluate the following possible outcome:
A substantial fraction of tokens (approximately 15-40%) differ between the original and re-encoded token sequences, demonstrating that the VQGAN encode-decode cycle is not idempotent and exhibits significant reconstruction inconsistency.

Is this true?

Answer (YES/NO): NO